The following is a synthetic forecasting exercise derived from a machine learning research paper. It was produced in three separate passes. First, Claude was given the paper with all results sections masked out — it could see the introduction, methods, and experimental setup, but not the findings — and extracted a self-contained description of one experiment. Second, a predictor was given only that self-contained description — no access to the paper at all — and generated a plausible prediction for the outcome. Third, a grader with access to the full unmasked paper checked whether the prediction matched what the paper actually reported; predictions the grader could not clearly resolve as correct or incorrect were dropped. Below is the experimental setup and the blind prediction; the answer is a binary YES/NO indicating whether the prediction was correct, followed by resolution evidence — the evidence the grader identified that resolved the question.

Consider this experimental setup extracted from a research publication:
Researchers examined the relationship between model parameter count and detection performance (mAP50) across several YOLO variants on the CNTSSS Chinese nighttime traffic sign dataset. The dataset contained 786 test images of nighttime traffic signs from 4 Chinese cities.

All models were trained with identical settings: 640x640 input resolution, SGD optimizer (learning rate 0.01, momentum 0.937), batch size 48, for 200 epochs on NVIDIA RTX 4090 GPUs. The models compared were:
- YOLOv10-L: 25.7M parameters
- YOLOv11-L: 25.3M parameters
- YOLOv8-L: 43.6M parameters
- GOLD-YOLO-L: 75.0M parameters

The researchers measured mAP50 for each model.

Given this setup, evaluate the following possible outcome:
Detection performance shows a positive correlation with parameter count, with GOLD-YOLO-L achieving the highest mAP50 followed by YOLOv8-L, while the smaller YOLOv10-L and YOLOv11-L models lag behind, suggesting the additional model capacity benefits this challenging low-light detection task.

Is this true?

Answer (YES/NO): YES